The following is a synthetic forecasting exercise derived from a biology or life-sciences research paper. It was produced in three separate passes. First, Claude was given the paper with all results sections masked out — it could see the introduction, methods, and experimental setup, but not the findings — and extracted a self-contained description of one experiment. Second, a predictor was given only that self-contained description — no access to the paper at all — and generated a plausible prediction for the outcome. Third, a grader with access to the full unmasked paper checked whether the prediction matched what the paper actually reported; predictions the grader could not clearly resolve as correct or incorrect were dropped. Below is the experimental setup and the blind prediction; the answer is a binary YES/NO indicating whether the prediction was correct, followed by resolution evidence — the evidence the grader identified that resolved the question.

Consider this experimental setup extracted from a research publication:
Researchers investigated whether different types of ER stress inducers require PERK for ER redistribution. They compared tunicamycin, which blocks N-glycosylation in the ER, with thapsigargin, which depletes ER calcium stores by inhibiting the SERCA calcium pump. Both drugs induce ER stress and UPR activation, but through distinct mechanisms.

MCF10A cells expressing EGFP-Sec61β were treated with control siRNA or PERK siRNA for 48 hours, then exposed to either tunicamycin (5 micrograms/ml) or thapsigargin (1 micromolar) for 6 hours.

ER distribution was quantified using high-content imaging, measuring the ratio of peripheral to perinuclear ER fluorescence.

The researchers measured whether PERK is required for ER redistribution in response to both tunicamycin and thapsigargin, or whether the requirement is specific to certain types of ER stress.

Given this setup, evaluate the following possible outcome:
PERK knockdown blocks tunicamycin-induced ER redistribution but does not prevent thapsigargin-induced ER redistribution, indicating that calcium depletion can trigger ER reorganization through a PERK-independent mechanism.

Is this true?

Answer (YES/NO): NO